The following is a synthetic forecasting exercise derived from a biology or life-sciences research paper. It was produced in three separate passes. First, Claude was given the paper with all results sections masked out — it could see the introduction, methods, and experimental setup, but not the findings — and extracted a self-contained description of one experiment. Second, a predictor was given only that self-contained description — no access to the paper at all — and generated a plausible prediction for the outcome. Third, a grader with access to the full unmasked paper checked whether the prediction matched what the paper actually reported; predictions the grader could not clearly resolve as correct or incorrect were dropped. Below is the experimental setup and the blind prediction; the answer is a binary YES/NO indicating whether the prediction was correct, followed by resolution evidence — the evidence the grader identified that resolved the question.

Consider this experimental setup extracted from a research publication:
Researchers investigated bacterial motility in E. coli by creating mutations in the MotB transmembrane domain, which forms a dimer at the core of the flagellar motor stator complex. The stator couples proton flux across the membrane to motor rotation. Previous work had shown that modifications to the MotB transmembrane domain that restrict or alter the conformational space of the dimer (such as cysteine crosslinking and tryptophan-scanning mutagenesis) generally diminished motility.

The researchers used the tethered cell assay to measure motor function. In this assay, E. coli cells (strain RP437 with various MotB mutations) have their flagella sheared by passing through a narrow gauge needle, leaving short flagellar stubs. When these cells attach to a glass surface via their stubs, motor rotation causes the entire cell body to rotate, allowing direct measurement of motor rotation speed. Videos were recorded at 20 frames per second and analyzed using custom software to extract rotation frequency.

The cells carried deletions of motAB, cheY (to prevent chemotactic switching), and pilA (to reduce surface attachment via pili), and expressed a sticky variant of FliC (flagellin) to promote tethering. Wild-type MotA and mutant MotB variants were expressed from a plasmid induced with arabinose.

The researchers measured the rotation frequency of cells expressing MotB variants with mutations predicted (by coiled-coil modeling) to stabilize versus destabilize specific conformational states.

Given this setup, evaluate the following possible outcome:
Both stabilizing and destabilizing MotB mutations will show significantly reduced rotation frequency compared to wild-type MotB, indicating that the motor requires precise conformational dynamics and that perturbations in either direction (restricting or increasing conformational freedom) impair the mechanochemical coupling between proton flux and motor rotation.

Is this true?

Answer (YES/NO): YES